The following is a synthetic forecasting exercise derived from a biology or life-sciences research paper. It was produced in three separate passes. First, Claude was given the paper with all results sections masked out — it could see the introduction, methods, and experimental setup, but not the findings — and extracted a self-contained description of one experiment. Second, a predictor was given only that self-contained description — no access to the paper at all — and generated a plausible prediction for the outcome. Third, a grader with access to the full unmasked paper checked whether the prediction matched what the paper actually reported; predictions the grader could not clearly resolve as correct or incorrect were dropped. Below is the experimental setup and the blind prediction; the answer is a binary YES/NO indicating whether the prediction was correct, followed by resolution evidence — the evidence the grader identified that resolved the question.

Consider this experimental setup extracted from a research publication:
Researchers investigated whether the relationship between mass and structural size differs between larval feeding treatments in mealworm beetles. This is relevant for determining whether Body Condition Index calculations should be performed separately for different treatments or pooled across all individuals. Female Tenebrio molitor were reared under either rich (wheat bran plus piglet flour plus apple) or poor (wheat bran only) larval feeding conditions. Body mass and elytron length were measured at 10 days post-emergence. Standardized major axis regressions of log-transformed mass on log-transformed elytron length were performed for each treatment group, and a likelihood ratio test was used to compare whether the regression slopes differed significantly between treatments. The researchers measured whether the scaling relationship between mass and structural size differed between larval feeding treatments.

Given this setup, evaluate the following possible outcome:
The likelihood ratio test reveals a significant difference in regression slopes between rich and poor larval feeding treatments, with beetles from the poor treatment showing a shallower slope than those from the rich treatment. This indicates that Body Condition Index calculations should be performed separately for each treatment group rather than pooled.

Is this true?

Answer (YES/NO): NO